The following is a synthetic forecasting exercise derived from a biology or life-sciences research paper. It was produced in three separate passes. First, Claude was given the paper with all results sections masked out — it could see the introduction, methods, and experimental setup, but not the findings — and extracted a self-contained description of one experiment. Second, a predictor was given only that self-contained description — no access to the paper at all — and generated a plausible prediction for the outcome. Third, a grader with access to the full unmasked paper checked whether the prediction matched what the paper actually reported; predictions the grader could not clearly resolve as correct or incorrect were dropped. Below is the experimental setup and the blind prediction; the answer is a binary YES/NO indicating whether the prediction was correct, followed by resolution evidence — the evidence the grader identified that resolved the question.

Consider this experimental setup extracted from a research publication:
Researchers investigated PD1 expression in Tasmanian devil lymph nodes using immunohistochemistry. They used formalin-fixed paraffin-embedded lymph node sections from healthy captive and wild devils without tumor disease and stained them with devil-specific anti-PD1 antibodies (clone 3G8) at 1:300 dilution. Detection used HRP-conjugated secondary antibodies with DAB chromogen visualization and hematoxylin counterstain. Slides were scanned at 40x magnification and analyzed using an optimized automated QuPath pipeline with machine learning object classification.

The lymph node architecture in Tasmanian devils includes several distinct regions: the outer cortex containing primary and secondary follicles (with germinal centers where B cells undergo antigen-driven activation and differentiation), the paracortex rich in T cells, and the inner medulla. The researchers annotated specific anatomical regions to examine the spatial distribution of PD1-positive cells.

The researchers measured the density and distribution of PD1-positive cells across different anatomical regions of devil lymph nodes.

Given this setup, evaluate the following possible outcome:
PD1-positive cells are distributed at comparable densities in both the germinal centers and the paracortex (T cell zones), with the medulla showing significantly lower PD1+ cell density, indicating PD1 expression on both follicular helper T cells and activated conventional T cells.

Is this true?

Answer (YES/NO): NO